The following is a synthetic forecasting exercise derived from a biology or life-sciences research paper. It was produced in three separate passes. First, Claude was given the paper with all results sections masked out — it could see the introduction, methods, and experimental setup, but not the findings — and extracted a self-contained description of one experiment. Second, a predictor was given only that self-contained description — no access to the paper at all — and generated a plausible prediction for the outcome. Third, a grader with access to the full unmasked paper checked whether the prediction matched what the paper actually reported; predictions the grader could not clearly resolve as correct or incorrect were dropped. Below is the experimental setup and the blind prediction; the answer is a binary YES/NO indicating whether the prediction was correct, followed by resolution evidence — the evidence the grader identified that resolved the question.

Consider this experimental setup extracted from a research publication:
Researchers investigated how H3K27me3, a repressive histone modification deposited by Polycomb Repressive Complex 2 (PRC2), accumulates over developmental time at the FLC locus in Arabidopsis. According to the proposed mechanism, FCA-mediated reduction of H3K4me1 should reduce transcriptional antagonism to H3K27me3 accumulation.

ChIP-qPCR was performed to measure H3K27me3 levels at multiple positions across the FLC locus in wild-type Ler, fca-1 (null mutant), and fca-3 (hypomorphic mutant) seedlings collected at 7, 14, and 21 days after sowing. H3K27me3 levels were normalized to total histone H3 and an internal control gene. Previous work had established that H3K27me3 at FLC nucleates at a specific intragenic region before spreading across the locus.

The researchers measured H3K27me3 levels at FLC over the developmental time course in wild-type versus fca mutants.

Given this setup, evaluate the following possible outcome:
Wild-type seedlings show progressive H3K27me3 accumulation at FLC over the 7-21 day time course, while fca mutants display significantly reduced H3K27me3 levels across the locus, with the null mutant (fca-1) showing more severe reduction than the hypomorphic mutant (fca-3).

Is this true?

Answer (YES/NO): YES